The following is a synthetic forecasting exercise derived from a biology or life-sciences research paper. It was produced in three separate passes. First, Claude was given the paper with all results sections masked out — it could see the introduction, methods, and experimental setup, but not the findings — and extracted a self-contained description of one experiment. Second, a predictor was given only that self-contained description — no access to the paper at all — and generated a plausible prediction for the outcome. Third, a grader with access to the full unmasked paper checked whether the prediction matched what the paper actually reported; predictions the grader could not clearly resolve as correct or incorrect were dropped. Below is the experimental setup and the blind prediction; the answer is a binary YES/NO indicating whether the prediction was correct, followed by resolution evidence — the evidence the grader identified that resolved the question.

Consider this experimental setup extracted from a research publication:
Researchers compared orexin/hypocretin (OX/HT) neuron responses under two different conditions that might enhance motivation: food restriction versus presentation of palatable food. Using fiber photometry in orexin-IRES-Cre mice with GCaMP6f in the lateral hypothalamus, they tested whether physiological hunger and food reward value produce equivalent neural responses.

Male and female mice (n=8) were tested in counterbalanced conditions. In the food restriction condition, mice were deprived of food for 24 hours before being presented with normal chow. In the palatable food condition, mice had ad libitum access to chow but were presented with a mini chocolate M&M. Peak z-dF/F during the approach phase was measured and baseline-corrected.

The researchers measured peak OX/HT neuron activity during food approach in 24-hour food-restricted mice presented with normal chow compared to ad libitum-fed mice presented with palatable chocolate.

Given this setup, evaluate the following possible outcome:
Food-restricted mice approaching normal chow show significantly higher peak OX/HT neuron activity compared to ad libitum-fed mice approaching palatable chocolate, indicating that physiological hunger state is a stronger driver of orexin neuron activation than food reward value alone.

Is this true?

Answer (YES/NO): NO